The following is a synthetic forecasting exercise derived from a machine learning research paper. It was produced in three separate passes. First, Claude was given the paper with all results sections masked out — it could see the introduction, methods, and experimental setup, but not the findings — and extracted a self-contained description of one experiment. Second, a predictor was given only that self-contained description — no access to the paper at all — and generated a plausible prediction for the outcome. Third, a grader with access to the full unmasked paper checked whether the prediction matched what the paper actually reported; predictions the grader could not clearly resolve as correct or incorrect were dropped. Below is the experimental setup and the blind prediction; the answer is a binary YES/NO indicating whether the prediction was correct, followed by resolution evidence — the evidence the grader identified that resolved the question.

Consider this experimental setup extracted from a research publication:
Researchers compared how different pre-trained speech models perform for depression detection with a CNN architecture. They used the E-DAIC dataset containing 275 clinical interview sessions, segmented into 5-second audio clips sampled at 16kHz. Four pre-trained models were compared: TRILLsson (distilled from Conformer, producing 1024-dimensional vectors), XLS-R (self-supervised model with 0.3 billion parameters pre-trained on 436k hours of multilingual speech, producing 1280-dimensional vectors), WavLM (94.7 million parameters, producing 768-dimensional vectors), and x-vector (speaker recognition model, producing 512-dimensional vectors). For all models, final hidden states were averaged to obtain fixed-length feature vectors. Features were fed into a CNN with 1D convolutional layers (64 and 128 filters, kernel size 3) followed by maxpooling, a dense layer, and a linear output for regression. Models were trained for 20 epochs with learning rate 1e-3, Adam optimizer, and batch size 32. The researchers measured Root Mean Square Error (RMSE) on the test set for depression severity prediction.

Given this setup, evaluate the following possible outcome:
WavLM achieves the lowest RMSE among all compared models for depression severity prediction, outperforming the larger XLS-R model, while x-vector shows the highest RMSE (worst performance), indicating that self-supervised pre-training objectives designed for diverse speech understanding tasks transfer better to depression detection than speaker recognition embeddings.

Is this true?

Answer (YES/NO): NO